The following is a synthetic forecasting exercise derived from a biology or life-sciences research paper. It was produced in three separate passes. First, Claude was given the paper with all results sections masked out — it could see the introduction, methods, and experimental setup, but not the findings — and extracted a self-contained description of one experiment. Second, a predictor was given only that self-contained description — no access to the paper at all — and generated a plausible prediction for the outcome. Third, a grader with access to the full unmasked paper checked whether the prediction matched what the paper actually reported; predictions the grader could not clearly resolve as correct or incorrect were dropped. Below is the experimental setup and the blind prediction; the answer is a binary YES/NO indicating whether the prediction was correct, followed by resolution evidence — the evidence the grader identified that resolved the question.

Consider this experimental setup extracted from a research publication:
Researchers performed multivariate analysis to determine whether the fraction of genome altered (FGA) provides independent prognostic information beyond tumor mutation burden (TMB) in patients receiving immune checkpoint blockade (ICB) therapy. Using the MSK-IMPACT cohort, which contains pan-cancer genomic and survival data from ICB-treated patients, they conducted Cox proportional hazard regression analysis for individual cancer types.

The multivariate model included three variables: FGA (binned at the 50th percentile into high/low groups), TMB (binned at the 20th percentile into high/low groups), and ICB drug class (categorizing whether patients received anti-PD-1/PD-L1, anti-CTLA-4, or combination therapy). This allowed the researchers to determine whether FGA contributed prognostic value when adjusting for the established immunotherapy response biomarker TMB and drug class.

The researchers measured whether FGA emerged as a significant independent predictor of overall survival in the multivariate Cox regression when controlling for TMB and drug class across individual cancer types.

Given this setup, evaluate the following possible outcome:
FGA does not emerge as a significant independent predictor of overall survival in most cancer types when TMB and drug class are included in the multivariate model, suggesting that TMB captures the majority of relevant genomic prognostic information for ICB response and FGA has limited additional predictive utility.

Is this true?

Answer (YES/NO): YES